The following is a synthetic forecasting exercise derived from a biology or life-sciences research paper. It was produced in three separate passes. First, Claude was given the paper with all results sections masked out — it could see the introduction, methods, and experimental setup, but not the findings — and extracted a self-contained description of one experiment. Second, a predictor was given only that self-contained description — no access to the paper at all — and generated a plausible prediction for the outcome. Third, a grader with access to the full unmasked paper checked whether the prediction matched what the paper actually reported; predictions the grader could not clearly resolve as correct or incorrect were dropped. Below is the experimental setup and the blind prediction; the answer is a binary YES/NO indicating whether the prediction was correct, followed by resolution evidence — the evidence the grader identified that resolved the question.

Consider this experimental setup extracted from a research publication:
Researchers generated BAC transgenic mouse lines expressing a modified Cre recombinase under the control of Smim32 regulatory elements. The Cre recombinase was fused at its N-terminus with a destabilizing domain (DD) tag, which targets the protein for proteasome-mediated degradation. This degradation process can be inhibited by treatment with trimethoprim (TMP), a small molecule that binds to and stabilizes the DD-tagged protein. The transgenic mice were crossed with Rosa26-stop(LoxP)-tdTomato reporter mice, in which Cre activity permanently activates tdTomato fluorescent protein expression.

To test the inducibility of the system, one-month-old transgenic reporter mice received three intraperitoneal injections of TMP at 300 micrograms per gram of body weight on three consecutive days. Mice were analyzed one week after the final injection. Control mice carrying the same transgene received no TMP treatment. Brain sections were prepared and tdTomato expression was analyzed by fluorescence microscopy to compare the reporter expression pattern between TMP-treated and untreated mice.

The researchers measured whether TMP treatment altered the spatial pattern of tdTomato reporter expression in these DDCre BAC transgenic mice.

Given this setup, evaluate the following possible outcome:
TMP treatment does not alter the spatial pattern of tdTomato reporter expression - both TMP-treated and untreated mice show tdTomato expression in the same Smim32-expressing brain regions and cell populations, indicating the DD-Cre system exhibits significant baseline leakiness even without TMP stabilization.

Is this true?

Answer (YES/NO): YES